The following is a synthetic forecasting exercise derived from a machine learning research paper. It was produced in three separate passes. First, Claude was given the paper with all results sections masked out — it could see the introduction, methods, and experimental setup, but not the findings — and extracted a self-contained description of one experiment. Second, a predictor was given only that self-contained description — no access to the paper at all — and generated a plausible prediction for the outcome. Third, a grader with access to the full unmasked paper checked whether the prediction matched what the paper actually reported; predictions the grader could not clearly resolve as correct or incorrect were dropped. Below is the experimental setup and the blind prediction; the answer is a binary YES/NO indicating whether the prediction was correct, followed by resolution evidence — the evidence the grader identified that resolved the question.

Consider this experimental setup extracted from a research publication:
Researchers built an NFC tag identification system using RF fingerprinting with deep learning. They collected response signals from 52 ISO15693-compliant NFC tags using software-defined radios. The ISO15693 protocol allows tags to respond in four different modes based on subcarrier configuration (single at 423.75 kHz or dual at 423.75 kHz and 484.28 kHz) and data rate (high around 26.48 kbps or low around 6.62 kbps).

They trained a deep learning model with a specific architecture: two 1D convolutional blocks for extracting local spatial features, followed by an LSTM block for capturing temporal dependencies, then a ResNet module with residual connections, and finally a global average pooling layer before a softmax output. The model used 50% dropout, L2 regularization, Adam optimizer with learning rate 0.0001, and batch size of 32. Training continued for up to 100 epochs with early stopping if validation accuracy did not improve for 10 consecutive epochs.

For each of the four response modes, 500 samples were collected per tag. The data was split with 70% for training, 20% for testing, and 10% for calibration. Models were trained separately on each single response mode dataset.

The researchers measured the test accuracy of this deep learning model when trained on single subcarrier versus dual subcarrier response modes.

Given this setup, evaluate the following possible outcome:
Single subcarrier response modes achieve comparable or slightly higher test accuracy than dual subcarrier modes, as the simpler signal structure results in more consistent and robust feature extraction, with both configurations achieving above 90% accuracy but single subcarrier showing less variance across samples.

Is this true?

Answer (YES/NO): NO